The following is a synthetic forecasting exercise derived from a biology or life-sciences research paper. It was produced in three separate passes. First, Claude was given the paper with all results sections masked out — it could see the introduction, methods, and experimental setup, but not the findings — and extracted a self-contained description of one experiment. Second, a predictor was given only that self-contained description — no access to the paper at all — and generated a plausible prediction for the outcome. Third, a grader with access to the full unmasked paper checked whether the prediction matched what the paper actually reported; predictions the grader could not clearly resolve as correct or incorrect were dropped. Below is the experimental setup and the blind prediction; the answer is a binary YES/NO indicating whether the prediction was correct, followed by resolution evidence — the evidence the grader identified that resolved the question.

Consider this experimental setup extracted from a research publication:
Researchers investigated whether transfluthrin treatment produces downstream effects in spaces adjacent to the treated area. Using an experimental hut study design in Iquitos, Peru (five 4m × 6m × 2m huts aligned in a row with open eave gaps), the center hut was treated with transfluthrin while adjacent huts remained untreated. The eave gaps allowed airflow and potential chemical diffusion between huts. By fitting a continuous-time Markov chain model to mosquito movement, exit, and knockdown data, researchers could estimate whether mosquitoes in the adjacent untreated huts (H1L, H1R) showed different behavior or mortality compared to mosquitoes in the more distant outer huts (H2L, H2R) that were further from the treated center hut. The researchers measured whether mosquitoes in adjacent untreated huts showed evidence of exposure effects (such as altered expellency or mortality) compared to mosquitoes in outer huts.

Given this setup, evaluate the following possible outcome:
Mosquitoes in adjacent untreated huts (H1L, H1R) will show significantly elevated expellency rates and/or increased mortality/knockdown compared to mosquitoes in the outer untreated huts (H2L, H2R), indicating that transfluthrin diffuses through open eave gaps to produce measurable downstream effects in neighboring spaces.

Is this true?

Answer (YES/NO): NO